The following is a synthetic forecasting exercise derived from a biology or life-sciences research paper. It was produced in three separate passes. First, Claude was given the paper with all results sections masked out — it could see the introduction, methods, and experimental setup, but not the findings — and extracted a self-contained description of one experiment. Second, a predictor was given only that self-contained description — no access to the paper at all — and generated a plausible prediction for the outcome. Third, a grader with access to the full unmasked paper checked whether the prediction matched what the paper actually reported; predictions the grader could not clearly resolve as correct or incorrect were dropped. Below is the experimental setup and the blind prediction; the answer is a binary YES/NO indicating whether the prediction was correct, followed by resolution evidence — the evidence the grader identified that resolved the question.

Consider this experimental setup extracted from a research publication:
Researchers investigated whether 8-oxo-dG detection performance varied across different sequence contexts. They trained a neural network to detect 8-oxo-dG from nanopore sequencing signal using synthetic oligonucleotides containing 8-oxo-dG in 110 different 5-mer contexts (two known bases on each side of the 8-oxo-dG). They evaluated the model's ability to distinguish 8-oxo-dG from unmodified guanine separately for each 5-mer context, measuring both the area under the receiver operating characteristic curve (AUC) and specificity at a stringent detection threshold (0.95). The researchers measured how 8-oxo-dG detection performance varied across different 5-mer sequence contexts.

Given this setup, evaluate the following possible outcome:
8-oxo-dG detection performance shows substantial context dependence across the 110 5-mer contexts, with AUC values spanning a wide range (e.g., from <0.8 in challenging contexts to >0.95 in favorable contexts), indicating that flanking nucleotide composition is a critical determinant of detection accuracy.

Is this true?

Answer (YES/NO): YES